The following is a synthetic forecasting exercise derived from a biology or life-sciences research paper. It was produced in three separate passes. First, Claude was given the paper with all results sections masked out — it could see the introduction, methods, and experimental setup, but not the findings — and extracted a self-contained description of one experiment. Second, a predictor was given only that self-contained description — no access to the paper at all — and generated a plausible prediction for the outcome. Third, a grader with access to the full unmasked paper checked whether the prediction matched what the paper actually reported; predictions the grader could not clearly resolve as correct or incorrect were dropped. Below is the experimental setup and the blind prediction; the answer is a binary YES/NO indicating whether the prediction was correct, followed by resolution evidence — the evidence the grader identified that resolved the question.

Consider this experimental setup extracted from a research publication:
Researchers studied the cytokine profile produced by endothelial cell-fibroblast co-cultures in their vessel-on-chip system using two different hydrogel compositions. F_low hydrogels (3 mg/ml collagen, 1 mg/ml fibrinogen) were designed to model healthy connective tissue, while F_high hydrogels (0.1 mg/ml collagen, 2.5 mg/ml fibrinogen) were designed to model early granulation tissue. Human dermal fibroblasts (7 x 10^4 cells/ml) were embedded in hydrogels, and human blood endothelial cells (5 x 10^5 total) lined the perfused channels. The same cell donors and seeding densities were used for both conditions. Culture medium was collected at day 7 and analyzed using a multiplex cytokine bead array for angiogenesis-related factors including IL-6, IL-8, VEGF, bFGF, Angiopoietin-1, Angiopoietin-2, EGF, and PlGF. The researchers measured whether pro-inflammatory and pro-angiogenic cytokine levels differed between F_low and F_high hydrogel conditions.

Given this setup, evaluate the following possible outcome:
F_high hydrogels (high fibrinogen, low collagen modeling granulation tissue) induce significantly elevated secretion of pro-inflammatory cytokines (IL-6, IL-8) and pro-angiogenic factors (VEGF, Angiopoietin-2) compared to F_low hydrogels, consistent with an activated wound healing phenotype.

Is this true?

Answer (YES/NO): NO